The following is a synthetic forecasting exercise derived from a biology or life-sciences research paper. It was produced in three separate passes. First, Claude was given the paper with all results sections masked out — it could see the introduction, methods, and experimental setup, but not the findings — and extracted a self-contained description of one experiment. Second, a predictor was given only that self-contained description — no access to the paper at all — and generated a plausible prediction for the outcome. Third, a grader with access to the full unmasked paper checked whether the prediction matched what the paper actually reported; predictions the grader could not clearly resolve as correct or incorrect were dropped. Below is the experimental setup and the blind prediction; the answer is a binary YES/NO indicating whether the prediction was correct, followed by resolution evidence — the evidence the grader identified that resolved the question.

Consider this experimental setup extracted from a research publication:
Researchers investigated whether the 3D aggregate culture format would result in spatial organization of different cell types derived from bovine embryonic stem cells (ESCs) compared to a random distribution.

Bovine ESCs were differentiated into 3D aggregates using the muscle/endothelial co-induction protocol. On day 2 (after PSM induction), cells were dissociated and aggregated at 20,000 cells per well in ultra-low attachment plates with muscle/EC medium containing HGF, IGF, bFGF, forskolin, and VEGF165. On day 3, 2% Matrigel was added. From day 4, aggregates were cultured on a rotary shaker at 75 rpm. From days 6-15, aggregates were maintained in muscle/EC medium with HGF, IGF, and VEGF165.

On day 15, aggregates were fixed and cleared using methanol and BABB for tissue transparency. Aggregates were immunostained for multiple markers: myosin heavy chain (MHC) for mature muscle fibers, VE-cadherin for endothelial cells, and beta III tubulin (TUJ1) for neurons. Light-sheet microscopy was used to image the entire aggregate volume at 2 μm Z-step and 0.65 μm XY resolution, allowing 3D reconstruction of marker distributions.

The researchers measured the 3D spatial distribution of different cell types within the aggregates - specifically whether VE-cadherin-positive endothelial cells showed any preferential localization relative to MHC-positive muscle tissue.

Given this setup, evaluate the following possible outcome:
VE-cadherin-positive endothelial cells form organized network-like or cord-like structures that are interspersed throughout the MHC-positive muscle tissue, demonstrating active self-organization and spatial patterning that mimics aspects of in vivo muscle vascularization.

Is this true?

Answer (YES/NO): YES